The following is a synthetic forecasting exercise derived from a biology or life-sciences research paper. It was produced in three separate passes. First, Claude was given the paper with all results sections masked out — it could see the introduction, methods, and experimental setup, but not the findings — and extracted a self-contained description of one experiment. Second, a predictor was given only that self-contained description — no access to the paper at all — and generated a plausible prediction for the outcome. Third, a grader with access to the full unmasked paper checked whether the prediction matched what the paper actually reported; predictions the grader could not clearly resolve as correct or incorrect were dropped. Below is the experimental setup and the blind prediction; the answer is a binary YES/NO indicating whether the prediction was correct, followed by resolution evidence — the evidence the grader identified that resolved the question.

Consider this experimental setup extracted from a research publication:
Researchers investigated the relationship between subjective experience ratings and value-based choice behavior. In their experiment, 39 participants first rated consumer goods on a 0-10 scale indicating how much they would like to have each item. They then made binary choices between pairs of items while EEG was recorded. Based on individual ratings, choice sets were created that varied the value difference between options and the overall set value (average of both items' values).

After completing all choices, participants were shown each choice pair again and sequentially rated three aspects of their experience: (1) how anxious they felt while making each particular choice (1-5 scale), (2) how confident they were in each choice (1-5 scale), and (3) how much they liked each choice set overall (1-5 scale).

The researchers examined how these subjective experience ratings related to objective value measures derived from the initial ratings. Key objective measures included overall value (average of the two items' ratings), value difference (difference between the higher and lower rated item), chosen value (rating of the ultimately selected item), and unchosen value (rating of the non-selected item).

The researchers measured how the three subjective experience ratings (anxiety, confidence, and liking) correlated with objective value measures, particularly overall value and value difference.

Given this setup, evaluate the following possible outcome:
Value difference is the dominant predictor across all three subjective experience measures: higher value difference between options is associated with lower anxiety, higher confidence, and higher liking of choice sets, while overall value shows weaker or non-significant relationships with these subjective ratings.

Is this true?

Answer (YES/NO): NO